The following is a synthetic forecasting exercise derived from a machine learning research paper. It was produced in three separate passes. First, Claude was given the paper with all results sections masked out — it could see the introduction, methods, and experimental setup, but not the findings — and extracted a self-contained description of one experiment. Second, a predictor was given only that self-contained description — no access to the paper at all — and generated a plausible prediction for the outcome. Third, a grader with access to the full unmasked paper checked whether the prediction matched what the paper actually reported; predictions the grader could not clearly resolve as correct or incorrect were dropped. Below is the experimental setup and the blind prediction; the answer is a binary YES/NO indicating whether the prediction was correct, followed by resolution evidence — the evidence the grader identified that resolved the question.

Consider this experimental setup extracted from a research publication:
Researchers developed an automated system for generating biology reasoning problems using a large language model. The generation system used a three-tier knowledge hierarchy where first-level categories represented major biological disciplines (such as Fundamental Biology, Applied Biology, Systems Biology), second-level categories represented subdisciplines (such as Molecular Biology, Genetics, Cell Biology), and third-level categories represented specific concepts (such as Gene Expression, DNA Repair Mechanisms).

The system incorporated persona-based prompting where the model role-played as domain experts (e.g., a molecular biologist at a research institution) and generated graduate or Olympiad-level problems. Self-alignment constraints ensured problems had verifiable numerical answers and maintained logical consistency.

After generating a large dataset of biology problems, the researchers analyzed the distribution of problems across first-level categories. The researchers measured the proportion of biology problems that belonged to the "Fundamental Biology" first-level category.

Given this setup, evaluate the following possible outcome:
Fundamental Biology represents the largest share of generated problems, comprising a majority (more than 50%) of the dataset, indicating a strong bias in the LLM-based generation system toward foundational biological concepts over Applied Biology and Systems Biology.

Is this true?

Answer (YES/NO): YES